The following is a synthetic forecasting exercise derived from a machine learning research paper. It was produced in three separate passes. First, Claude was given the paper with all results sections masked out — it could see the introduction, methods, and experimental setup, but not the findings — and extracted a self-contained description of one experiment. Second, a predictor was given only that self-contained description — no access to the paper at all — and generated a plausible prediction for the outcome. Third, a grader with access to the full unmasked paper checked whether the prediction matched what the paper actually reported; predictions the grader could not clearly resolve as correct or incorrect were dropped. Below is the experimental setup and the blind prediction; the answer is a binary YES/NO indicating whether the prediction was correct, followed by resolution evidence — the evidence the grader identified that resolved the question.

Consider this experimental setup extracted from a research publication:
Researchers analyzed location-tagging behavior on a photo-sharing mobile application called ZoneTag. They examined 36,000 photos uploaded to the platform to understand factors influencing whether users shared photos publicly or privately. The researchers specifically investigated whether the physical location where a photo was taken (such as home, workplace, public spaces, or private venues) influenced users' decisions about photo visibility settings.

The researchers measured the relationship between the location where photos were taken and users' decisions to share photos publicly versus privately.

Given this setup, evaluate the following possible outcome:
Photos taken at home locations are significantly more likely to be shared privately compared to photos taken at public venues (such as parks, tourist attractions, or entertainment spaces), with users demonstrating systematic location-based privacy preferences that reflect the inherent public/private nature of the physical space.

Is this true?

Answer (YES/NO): YES